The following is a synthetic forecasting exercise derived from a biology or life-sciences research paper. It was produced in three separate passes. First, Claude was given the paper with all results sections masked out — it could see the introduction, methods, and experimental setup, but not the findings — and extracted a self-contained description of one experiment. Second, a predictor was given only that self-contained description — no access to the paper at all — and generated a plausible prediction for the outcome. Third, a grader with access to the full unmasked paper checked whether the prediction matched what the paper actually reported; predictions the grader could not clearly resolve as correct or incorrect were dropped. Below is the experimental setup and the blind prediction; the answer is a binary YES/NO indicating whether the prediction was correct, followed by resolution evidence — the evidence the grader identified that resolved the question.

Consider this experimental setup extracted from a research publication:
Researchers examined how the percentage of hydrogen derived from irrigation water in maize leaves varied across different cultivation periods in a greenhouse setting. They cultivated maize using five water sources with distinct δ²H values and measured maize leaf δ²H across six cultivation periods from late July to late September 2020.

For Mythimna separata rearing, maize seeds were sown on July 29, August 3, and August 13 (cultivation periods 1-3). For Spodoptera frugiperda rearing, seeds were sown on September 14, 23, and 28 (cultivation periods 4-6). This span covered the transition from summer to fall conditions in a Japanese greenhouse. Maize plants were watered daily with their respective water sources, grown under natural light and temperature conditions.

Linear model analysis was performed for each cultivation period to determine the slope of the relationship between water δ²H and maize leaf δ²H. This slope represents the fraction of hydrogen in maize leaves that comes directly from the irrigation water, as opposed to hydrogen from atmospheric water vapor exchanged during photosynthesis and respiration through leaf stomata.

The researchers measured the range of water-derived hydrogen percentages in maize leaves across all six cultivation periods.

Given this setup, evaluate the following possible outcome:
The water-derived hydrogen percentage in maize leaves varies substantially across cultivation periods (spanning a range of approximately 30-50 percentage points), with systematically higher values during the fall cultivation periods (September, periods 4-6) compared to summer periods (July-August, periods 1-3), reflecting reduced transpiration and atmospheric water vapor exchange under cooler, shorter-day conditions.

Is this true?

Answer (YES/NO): NO